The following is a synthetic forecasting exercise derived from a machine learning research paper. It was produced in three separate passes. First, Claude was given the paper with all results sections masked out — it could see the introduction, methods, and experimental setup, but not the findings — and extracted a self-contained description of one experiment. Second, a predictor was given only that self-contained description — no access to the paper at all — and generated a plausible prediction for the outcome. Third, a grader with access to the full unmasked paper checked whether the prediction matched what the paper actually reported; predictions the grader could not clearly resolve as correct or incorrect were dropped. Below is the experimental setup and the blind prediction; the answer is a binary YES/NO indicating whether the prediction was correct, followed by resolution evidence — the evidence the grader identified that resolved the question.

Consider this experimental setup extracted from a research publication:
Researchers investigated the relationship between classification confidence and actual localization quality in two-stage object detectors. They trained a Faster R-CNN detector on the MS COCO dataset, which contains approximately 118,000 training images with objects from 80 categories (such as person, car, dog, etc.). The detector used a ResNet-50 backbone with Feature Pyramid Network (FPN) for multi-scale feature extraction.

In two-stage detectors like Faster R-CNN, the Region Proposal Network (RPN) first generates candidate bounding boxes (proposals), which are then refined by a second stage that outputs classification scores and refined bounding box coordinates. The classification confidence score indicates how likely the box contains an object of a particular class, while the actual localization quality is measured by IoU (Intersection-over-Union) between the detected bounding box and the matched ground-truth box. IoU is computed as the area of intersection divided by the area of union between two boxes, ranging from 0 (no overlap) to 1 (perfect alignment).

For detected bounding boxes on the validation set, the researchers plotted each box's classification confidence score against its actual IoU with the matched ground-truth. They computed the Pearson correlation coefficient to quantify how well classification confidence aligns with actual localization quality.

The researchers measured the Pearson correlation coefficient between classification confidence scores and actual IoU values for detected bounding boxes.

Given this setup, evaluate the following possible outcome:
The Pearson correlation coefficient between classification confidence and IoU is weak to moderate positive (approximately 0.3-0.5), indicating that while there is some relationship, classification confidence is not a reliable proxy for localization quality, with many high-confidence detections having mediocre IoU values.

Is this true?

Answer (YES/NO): NO